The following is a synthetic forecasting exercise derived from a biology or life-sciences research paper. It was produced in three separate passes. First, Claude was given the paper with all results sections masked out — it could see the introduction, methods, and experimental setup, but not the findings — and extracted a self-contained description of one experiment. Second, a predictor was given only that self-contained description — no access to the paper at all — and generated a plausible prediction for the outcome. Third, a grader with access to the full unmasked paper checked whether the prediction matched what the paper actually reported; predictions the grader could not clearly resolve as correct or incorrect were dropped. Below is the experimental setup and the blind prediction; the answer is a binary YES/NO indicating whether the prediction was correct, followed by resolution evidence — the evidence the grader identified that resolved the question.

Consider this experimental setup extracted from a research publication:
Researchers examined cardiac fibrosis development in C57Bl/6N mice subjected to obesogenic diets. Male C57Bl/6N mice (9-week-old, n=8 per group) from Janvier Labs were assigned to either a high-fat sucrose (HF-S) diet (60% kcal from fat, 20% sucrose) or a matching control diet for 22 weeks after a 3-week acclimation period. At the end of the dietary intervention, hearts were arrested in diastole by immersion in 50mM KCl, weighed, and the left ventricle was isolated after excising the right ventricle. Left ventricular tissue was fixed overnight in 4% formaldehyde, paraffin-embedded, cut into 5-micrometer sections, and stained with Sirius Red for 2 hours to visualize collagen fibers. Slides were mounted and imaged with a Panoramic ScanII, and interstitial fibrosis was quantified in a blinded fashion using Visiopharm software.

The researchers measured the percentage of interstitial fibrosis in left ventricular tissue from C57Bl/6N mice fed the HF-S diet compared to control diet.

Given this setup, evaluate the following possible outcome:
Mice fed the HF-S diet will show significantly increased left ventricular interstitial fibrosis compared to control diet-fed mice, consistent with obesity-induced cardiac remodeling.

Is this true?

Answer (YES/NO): NO